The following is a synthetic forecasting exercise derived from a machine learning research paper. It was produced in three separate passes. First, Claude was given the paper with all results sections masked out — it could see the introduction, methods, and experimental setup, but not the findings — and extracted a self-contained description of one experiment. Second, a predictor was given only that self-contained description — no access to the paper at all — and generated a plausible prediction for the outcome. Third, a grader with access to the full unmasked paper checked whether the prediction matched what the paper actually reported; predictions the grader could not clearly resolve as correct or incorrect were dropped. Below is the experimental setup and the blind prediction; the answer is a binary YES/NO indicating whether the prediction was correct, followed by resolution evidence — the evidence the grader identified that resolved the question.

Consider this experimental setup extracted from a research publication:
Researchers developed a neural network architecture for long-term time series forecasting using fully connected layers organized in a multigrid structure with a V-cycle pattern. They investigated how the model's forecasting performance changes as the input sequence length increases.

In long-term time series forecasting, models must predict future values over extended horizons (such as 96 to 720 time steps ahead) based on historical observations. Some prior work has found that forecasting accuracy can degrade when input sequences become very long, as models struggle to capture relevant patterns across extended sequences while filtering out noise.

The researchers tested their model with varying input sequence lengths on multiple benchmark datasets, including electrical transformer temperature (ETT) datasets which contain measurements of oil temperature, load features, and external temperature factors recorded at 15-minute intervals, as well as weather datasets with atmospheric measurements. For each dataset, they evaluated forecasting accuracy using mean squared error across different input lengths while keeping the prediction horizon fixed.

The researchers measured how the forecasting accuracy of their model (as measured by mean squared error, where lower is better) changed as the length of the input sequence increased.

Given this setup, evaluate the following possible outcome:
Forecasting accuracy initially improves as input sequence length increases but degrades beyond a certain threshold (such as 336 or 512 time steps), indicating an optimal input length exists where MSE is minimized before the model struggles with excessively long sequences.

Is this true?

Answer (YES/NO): NO